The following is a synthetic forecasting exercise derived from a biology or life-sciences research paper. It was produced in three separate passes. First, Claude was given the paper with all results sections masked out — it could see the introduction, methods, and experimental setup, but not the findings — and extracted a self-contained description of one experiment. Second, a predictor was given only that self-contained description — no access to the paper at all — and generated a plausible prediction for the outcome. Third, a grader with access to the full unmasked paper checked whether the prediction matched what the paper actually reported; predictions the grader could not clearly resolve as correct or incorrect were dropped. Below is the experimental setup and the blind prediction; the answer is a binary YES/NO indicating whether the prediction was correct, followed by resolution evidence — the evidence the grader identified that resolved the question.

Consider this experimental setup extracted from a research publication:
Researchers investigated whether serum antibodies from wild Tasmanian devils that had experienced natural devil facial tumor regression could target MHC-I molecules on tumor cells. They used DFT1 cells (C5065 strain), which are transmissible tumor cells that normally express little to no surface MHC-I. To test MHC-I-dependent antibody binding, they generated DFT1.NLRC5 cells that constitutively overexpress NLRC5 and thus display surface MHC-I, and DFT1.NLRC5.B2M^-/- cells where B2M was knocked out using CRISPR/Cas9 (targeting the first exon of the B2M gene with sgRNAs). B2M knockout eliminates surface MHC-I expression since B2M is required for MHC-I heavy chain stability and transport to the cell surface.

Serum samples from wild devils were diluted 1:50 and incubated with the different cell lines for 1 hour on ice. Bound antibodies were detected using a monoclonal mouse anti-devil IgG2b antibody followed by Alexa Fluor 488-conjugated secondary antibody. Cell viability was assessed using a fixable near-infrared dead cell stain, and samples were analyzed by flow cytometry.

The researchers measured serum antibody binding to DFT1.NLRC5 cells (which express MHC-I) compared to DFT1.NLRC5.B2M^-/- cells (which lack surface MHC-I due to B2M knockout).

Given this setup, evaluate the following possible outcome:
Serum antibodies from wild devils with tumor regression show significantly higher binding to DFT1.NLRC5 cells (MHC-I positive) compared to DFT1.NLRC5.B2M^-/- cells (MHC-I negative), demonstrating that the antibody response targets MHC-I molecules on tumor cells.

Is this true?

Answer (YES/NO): YES